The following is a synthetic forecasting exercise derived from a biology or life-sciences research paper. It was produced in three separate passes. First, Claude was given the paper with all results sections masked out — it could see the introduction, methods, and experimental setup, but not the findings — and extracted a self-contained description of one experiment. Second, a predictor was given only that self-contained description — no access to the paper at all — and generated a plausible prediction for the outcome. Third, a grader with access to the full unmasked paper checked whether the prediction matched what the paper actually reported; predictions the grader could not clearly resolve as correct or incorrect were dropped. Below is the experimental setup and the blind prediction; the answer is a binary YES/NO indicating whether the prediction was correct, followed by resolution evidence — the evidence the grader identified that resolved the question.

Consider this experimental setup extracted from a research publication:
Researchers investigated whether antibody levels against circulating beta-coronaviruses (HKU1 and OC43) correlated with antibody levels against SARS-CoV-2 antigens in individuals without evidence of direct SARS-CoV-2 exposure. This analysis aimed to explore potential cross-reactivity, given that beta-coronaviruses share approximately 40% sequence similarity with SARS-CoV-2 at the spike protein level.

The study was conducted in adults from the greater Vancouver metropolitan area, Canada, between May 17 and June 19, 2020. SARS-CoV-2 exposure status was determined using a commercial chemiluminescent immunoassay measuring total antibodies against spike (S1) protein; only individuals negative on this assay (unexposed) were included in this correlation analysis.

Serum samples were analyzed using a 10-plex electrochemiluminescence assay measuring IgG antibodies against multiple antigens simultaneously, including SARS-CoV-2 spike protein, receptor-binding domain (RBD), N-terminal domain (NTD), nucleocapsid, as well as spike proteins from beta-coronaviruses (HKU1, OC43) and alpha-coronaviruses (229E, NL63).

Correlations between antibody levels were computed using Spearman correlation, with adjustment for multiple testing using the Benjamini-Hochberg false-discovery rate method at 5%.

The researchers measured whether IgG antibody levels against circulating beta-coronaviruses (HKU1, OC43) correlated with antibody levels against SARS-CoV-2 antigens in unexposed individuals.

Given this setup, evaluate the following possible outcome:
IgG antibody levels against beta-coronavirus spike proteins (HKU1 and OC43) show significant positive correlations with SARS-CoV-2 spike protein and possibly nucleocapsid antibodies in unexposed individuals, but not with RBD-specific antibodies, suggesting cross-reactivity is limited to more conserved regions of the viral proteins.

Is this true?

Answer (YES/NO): NO